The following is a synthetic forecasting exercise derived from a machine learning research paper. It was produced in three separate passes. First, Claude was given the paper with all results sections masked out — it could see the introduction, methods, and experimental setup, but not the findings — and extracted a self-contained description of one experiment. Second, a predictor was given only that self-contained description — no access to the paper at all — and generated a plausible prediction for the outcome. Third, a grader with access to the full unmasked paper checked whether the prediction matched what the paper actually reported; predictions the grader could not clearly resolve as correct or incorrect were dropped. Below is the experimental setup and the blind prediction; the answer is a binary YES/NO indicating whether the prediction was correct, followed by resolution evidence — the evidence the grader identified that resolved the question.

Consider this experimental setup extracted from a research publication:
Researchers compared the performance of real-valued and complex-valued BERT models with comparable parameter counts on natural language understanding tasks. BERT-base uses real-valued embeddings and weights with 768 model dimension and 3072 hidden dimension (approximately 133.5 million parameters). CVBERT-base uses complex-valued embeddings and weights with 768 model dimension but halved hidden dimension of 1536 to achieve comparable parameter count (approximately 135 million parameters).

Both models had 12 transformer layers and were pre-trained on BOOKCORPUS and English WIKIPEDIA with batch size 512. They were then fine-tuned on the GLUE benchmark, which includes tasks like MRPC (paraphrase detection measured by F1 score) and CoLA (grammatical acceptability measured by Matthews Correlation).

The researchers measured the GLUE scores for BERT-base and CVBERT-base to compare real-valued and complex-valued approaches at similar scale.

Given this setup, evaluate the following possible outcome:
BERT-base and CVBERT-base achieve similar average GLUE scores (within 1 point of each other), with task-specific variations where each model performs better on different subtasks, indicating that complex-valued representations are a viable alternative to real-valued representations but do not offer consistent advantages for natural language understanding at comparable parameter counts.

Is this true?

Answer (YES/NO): YES